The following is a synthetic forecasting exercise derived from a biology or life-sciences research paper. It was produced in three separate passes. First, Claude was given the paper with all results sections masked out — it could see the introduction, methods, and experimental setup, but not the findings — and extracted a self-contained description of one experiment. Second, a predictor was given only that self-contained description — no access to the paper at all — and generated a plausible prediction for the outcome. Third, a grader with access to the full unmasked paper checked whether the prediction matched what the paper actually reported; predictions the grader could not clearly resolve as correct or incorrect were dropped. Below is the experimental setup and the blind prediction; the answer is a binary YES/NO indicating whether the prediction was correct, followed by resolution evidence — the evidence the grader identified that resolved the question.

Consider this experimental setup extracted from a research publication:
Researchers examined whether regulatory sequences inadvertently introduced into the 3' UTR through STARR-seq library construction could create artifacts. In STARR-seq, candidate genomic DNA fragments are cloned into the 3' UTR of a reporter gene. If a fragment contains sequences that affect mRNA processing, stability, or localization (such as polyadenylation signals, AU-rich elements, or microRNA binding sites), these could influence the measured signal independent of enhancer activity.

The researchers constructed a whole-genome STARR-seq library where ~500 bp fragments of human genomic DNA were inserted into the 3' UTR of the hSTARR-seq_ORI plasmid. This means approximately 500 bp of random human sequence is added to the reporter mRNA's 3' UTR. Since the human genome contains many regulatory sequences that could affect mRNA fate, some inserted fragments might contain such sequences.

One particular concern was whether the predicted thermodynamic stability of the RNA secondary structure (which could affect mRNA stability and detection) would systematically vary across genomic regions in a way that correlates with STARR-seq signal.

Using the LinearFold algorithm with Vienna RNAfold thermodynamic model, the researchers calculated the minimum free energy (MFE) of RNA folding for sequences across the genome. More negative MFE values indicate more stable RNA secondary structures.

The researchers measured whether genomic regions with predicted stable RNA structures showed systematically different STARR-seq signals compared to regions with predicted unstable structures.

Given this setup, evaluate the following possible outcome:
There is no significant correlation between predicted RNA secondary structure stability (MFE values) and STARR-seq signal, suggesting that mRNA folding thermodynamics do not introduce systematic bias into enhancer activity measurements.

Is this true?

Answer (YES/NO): NO